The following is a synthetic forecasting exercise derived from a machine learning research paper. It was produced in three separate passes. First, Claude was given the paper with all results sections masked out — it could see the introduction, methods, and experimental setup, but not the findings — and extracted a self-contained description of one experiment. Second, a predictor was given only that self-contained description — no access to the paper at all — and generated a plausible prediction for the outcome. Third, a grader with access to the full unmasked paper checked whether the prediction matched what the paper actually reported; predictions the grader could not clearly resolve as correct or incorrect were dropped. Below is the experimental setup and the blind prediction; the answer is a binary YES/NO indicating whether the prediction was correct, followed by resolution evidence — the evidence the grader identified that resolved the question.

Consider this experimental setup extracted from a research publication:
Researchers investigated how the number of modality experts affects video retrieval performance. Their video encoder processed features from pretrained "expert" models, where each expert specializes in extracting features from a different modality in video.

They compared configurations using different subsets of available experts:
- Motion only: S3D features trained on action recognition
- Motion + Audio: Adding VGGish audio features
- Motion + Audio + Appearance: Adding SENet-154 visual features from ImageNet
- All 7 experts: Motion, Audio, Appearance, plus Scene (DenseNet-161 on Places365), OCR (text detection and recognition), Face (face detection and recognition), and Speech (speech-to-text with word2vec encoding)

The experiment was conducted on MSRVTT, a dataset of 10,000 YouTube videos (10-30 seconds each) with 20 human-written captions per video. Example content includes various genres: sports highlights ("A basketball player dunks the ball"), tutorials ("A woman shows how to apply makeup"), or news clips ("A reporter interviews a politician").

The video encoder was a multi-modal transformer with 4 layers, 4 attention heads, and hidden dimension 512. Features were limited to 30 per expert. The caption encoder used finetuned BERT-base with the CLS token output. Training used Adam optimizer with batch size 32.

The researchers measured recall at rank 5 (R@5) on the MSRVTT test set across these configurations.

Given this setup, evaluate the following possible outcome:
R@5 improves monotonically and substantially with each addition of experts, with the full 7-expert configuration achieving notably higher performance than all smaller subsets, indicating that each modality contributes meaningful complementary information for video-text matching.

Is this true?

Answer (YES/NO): NO